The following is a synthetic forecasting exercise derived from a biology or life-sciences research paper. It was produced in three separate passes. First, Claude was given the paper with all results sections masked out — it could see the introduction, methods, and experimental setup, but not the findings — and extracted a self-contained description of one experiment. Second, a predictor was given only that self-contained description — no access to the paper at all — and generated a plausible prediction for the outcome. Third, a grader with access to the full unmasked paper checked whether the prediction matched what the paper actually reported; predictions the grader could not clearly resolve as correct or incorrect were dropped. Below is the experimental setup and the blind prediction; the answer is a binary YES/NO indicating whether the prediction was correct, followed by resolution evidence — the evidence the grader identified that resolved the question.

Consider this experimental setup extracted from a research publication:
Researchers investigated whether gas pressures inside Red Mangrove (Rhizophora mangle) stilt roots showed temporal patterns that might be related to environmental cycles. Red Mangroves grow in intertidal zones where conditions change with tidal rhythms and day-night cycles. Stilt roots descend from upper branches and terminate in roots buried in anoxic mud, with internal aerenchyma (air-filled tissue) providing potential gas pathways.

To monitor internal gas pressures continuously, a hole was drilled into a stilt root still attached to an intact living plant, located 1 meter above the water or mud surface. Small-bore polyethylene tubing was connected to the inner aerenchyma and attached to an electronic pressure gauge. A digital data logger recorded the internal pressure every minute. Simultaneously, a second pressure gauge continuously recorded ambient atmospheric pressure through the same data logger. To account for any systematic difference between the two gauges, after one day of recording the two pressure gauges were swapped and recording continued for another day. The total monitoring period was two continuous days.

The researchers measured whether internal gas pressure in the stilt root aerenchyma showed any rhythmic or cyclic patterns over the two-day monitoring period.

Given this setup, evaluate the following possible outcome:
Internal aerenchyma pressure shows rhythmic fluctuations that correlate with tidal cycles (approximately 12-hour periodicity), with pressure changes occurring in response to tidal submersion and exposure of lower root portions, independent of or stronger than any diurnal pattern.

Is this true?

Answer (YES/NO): NO